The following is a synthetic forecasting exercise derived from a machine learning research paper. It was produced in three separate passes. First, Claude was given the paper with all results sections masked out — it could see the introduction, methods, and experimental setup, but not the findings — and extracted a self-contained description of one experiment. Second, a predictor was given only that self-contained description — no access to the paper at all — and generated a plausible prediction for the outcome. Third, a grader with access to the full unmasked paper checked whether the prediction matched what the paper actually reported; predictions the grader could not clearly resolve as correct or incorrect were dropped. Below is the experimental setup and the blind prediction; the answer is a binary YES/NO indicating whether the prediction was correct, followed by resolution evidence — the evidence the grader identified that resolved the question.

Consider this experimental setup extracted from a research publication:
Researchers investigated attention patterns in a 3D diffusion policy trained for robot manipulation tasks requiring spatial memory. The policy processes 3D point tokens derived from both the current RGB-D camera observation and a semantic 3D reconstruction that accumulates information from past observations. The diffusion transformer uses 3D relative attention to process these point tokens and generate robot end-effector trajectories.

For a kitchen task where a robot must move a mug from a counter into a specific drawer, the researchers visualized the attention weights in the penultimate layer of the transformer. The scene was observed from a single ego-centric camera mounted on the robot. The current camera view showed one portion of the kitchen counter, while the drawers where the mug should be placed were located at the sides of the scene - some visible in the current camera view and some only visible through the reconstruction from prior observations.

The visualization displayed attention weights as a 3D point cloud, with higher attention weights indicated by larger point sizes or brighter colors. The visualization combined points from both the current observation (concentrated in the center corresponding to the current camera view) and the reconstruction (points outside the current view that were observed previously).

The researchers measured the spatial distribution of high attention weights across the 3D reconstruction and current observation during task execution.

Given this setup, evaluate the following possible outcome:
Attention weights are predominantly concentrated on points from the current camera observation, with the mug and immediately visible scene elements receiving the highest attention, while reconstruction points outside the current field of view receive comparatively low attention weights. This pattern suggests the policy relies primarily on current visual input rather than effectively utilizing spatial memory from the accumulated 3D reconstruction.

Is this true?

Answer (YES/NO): NO